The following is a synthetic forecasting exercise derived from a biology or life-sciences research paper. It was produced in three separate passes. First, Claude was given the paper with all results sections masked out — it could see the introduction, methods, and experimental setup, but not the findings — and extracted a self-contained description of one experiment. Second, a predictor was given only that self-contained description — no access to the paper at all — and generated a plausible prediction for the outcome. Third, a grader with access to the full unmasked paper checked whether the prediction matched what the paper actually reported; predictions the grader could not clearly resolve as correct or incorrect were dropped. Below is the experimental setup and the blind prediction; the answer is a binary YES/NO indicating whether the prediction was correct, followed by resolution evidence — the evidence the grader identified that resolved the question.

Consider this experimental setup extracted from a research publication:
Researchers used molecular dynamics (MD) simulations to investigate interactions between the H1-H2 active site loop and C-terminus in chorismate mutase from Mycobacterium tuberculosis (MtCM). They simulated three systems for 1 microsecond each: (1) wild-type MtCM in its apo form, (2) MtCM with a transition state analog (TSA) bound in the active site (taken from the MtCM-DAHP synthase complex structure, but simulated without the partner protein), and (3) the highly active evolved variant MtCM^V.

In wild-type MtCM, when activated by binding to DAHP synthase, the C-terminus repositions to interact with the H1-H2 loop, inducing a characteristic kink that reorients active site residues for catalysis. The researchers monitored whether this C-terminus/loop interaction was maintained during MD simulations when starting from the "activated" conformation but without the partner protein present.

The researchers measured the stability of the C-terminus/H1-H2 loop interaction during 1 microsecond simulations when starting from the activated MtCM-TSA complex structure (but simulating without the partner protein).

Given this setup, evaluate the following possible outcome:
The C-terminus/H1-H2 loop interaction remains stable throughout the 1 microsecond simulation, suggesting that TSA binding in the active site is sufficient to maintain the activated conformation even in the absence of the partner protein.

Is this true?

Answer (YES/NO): YES